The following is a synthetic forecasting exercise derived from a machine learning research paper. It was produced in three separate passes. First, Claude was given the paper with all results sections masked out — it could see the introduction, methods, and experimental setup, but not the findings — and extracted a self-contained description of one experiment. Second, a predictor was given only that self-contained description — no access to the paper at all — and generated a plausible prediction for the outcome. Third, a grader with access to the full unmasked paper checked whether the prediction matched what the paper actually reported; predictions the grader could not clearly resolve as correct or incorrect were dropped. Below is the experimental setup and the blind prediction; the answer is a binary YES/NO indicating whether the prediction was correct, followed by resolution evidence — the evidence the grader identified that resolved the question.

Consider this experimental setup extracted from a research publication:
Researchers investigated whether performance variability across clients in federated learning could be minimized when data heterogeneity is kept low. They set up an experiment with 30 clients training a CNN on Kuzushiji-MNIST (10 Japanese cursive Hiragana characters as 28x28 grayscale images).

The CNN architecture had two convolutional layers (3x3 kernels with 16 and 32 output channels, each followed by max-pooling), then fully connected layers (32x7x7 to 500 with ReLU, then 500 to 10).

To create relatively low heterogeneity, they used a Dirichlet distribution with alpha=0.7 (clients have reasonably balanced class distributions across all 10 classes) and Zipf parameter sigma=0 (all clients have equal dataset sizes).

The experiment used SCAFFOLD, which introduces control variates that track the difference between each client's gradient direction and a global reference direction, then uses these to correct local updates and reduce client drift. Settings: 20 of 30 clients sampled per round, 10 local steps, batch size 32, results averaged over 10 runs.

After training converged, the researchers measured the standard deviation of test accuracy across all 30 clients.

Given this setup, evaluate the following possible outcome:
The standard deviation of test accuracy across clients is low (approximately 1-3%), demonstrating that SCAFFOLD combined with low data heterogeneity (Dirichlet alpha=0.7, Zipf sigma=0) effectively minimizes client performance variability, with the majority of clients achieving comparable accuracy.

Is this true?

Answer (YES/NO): YES